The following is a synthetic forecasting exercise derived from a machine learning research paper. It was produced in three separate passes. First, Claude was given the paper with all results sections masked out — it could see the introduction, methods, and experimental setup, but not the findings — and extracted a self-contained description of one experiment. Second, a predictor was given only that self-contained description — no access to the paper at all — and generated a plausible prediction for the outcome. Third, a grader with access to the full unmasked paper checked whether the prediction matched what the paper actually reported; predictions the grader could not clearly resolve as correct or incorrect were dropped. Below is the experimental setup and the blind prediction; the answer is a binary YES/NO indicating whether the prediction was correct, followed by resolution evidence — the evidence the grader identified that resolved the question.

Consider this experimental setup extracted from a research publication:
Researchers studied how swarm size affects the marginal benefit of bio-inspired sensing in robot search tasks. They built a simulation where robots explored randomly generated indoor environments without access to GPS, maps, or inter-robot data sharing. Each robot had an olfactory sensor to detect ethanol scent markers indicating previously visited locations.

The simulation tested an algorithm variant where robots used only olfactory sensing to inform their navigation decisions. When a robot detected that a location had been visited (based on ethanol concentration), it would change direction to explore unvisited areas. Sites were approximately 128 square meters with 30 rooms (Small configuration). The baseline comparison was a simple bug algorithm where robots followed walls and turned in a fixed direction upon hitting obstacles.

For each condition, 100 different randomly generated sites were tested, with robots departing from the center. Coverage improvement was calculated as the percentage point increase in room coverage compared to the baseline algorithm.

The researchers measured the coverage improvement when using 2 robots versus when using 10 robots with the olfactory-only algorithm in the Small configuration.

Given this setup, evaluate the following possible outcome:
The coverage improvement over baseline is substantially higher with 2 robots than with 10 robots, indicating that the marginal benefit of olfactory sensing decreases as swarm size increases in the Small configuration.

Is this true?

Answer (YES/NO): YES